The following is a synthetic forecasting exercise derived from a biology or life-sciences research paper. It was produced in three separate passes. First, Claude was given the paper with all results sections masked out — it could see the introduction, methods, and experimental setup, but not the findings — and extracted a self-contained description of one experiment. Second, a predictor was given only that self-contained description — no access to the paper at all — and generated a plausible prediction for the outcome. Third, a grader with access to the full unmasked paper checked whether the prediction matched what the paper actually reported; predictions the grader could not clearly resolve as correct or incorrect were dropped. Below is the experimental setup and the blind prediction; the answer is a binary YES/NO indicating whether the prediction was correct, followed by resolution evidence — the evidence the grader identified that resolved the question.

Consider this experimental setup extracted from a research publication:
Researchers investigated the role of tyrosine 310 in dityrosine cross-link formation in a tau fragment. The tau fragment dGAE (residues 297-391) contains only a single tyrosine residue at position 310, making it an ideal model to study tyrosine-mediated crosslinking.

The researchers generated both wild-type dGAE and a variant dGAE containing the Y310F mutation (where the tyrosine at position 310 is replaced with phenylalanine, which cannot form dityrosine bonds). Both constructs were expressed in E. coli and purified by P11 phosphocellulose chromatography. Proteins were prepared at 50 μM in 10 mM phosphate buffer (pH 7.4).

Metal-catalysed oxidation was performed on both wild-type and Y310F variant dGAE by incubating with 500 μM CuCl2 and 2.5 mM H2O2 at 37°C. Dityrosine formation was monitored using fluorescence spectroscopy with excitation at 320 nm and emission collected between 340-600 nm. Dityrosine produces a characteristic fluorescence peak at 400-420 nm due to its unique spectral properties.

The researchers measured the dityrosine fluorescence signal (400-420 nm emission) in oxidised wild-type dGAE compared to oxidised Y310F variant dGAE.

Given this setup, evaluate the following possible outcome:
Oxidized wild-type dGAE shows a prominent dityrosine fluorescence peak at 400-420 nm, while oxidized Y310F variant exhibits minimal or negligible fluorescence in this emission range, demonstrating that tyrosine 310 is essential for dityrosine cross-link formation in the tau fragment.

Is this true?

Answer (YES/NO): YES